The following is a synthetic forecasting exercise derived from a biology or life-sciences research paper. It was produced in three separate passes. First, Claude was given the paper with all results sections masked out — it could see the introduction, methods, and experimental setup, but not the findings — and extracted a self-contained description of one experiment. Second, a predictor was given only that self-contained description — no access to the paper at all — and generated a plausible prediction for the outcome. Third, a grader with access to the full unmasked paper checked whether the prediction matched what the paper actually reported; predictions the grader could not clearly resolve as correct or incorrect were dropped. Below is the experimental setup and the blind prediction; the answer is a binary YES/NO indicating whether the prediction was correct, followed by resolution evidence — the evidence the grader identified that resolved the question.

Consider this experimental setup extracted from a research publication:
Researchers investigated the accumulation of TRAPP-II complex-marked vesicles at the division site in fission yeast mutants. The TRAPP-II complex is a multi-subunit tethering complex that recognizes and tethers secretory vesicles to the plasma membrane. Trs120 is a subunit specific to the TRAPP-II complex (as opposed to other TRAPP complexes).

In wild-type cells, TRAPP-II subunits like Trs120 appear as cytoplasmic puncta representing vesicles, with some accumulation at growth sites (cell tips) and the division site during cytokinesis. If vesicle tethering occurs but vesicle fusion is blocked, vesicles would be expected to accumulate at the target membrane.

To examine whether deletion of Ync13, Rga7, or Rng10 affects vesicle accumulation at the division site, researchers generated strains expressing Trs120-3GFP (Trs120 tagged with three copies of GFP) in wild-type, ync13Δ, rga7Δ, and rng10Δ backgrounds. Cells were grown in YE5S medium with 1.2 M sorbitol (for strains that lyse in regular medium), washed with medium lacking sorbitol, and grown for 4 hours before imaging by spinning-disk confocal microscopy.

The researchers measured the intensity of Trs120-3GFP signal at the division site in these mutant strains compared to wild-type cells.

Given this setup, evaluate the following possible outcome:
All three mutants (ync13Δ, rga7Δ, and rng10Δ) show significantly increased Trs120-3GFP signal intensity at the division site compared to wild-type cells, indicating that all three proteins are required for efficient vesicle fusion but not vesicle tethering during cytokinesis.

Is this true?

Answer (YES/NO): NO